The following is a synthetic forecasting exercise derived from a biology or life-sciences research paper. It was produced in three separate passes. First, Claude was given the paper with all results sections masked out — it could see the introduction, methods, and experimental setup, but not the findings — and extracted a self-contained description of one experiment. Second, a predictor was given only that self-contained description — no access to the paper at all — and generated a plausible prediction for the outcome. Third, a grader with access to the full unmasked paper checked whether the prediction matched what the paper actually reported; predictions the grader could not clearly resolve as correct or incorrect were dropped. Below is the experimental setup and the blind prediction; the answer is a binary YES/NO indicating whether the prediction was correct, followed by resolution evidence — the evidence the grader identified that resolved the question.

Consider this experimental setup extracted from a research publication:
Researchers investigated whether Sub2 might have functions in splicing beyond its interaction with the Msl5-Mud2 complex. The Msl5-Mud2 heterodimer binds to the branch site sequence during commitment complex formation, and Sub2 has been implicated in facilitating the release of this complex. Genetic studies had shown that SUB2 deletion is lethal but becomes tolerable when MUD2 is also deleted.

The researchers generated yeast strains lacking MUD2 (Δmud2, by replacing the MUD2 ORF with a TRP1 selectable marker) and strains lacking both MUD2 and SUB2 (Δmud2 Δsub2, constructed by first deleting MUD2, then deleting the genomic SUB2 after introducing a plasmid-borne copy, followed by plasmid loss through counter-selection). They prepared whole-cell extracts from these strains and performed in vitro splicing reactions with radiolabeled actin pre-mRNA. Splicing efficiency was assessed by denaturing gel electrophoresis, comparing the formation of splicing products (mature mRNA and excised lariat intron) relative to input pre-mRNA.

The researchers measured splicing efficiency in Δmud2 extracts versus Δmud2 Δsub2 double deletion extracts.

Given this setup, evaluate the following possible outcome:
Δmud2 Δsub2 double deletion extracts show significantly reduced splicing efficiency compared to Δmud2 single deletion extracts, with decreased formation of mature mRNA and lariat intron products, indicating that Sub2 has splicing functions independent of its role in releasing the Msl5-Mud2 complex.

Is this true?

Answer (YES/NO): NO